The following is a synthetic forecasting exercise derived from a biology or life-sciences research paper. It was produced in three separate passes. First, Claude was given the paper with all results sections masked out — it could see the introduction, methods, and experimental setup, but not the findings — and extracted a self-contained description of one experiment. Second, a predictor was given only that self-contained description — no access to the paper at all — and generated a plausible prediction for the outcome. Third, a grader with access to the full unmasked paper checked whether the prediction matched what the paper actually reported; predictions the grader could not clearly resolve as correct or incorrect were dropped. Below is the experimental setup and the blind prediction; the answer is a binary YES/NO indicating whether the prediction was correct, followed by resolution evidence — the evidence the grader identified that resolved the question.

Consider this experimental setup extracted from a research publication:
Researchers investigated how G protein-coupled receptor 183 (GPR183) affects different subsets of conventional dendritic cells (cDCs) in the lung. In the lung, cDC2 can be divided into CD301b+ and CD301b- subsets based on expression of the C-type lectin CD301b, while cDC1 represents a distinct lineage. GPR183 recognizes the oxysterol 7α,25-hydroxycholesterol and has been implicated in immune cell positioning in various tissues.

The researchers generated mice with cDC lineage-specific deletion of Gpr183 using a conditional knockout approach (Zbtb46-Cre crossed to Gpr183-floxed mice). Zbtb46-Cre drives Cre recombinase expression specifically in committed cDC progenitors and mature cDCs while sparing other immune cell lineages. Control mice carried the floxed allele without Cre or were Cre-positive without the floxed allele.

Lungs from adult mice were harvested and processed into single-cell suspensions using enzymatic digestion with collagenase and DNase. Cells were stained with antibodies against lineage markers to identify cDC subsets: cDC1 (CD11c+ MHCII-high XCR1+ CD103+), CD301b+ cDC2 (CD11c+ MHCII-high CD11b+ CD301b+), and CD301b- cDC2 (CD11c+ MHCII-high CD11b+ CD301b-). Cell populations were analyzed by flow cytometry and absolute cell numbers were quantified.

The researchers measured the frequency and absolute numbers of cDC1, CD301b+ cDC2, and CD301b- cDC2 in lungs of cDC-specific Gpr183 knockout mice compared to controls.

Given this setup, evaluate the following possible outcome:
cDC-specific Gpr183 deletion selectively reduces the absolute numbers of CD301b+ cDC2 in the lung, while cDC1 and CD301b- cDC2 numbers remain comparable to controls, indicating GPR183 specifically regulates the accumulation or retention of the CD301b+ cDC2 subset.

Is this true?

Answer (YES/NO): NO